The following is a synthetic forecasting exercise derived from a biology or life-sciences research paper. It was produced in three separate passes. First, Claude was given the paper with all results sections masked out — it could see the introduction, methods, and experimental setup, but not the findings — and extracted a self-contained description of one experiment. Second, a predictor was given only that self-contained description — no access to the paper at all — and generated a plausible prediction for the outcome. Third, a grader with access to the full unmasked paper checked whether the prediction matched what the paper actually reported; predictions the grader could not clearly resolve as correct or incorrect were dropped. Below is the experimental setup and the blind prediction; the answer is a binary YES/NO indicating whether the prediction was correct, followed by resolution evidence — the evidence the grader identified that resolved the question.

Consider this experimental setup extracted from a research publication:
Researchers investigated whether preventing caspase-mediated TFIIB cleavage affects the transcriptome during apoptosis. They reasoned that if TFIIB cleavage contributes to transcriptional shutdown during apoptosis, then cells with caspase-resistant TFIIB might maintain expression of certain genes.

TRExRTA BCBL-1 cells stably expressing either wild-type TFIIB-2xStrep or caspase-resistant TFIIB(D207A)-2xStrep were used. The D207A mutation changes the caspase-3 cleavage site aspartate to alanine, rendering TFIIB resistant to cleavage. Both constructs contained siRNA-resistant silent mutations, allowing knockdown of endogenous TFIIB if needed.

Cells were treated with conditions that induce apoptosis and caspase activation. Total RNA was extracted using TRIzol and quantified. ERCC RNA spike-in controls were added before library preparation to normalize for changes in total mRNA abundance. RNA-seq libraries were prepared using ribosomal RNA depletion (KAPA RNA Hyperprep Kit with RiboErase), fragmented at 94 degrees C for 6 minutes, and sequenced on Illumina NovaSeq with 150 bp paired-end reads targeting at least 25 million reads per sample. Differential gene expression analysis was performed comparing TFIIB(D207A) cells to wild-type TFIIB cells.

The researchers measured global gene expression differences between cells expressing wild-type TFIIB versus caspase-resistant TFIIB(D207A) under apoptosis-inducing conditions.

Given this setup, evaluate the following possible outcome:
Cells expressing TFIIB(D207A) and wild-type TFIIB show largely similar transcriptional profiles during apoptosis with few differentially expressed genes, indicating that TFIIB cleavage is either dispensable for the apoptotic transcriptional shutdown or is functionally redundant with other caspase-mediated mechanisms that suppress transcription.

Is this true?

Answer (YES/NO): NO